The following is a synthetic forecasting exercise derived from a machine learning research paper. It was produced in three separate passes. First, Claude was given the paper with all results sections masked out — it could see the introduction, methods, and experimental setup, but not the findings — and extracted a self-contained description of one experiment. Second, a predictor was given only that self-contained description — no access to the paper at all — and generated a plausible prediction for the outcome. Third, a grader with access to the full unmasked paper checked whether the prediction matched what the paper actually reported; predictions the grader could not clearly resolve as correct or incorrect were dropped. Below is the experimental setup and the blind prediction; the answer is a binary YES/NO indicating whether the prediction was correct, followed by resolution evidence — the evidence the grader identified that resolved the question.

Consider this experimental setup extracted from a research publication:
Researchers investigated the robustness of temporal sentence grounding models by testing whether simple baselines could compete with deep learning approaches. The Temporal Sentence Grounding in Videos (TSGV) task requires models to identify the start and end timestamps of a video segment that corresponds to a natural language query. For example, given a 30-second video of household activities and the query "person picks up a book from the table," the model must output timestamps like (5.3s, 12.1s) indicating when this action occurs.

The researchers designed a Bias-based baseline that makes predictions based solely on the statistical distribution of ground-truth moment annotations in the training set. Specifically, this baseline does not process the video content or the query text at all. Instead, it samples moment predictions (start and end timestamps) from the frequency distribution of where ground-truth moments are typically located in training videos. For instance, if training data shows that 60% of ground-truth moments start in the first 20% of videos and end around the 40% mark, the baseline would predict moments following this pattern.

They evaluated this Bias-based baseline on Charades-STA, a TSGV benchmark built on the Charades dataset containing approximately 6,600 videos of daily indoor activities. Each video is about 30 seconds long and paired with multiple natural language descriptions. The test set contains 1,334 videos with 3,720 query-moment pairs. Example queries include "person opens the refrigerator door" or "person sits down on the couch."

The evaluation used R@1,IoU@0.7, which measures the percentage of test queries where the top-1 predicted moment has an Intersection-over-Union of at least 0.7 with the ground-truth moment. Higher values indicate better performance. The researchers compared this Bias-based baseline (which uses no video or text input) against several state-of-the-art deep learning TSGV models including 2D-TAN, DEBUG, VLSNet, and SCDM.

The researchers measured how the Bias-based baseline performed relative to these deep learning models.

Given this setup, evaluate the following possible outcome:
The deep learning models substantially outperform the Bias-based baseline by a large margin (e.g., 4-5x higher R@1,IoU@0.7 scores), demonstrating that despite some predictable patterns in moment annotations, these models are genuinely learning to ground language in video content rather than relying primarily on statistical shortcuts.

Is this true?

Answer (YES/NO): NO